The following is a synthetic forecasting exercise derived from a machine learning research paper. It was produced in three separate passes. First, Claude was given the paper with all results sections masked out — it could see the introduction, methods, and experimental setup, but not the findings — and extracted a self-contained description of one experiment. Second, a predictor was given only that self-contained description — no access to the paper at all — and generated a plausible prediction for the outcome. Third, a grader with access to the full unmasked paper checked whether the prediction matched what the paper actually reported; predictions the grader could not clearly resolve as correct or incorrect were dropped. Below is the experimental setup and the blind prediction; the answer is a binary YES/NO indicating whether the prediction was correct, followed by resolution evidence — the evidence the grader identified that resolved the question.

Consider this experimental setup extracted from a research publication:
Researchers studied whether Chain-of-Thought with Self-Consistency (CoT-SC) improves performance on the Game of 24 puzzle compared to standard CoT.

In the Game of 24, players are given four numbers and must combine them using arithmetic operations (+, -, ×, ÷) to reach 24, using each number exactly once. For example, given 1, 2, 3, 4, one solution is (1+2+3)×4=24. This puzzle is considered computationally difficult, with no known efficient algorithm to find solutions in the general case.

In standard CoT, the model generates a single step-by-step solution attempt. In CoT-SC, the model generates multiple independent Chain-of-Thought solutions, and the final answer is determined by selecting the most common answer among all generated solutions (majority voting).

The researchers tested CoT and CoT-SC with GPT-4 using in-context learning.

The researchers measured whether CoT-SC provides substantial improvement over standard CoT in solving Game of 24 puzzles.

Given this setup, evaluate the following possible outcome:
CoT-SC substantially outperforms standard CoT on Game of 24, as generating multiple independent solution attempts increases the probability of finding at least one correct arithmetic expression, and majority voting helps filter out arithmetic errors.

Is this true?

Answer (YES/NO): NO